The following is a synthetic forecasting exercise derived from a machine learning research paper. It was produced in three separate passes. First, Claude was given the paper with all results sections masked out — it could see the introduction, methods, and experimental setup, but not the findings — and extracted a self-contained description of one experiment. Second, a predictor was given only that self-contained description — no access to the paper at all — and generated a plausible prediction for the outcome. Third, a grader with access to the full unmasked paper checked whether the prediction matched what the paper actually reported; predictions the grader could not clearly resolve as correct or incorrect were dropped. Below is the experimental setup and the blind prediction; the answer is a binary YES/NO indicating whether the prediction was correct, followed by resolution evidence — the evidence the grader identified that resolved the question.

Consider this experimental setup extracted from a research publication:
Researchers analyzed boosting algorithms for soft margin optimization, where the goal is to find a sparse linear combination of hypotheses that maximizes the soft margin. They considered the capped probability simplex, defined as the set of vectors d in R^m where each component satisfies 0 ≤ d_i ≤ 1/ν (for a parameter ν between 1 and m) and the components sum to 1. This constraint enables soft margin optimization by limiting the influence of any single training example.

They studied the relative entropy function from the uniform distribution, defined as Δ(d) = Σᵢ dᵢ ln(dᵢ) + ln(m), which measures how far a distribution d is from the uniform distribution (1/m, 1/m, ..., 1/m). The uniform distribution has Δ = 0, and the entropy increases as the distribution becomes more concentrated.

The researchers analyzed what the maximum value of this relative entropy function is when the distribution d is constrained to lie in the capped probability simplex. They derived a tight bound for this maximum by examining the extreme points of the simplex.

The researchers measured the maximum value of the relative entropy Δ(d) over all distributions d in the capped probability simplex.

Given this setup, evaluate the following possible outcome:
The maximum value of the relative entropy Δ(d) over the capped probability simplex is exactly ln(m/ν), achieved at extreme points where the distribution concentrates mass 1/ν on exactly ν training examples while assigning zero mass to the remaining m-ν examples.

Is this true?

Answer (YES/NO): YES